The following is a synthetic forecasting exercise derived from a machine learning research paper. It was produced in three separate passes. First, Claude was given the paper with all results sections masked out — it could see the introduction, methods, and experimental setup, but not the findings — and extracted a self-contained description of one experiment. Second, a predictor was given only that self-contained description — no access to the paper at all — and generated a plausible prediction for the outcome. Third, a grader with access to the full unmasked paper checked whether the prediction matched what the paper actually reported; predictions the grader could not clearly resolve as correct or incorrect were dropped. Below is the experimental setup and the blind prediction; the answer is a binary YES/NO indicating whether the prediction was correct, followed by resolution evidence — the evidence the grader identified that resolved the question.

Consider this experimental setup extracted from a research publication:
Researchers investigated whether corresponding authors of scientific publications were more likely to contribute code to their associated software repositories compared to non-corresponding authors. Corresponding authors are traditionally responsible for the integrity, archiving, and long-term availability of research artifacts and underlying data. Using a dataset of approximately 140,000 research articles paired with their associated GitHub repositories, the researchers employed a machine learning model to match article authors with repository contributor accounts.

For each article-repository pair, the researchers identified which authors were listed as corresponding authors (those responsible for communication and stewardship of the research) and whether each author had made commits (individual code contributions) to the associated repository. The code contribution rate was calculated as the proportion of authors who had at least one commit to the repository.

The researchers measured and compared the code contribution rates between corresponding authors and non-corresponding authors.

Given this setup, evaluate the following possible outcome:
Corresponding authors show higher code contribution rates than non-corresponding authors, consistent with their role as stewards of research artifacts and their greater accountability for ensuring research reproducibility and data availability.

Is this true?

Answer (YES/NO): NO